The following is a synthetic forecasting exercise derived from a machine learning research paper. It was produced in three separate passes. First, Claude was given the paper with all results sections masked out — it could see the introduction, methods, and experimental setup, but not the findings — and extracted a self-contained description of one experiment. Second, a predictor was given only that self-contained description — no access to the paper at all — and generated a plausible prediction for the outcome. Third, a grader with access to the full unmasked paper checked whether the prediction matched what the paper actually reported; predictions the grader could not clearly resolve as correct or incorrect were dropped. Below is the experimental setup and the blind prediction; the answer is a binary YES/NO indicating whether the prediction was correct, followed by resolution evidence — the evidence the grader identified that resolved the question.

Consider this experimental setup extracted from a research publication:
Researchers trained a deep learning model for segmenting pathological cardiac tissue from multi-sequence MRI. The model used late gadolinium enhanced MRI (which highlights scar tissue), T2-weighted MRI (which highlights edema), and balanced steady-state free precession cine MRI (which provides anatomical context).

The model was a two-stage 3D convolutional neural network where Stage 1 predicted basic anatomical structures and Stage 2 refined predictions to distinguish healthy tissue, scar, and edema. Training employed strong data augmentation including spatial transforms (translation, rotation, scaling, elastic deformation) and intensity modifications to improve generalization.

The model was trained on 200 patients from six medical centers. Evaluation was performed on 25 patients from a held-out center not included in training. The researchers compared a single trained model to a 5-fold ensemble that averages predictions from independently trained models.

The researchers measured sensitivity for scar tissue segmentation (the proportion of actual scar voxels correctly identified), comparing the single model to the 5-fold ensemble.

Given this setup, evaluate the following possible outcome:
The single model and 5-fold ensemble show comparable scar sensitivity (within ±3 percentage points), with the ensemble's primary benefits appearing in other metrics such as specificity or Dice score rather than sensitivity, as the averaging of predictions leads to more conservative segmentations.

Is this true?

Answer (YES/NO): YES